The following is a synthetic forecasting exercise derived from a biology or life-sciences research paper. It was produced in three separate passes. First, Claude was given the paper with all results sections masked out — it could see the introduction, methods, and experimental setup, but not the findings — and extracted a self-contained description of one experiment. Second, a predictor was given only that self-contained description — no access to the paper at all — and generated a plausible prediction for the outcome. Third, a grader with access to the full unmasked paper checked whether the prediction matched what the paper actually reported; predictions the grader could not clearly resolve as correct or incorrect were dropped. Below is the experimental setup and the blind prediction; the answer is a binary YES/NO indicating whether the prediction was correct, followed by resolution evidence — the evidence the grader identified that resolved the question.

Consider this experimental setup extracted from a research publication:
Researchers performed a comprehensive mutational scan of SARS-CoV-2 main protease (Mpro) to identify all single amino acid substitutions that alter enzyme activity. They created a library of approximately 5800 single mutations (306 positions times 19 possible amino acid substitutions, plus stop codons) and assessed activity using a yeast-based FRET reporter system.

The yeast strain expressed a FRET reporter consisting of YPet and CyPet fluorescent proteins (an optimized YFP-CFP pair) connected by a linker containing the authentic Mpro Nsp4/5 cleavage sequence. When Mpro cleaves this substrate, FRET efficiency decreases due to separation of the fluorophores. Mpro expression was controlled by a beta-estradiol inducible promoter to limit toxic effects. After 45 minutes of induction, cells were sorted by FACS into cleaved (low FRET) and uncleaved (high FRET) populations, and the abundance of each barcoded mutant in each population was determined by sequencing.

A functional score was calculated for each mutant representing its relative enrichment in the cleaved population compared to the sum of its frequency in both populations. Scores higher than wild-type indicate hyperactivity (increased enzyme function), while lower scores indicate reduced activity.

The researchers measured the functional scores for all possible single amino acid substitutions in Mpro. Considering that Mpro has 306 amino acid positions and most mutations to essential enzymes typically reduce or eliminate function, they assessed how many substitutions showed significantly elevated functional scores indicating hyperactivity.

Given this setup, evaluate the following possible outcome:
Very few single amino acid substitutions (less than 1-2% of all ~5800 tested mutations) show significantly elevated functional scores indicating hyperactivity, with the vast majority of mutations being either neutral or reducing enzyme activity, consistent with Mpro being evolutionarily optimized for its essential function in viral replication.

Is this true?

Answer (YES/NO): NO